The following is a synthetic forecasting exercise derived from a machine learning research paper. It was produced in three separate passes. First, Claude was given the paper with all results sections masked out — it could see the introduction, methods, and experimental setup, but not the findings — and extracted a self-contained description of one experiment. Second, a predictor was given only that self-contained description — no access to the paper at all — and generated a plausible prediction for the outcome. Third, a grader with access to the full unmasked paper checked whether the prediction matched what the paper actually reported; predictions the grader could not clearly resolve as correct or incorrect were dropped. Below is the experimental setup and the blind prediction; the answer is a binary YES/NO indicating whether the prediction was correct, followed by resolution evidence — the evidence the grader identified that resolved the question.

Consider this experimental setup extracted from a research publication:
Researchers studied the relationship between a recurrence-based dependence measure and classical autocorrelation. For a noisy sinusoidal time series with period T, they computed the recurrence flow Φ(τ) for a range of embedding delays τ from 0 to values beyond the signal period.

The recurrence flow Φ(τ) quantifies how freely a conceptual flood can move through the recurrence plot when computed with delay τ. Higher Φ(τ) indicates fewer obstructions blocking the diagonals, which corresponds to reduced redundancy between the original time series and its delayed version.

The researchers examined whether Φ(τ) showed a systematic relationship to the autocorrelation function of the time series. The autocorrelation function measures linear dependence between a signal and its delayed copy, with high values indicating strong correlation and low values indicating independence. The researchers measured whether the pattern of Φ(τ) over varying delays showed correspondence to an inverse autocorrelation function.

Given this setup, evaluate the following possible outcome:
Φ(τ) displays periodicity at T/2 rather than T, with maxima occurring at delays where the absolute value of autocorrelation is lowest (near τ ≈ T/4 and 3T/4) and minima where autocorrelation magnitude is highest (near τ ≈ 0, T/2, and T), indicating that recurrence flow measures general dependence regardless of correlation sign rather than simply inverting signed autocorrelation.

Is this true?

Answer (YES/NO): YES